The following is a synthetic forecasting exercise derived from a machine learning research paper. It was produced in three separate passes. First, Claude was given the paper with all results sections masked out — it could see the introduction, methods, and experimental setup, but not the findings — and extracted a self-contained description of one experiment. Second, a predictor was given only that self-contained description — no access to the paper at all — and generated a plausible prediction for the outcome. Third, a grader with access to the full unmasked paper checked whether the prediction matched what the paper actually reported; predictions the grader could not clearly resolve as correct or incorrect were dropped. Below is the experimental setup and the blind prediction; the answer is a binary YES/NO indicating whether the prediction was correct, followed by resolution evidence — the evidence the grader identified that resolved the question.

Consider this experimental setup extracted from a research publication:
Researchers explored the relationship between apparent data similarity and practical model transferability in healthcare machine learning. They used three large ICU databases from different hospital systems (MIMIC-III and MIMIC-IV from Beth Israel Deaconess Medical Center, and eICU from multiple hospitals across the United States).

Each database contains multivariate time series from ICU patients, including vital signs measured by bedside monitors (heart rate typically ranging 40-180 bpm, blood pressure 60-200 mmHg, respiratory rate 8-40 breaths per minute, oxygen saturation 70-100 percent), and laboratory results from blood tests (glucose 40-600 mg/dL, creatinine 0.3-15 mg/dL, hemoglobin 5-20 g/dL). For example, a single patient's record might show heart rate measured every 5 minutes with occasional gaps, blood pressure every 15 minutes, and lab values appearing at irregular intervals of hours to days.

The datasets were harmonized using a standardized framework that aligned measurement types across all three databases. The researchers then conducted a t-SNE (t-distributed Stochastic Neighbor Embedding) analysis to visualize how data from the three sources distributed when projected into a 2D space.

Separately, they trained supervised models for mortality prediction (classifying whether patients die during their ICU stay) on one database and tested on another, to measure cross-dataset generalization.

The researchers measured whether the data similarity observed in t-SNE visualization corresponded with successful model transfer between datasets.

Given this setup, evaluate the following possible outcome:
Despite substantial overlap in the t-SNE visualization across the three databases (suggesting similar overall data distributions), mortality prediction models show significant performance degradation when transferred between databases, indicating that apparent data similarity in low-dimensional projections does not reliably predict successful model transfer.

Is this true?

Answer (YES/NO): YES